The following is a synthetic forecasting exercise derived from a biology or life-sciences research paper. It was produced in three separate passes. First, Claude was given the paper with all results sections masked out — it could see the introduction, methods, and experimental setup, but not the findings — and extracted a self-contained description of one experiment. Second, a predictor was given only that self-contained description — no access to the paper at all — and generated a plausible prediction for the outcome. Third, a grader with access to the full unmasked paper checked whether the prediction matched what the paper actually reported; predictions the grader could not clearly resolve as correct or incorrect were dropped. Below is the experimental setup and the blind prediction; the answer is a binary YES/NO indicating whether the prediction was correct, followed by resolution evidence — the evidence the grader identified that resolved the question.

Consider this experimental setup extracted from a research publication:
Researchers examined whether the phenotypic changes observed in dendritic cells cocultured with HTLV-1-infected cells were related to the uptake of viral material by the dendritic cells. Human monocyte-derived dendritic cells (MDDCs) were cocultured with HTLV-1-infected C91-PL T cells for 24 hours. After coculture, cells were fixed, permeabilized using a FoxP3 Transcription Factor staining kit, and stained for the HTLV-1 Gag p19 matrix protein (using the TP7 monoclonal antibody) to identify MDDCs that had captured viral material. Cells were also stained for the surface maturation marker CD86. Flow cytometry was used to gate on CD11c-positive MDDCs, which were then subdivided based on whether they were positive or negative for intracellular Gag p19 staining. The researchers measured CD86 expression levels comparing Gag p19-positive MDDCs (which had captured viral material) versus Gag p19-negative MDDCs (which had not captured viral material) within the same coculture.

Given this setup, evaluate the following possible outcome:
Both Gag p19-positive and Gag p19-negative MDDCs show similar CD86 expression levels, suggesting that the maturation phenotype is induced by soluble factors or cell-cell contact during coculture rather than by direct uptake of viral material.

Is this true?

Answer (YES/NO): NO